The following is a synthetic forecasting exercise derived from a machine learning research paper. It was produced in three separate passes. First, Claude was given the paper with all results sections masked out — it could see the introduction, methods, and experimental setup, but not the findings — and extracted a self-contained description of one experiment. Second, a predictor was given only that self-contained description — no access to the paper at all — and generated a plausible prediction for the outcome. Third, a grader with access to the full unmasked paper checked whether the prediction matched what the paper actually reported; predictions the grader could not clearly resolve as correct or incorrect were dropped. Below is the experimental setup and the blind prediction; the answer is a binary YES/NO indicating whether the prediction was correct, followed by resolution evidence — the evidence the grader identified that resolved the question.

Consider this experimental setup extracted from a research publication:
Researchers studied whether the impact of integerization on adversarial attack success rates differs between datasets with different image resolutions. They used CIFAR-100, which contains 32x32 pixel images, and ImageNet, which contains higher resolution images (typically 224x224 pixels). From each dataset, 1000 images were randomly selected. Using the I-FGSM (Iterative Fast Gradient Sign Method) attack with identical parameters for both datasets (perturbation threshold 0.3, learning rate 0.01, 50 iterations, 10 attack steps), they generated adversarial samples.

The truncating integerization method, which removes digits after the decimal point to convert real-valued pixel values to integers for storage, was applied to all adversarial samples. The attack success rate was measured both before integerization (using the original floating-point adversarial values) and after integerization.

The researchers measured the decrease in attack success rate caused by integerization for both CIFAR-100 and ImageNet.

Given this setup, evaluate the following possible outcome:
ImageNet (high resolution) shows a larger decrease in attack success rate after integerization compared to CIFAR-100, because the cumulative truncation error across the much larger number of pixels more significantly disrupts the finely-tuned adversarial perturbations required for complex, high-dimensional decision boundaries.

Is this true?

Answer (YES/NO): YES